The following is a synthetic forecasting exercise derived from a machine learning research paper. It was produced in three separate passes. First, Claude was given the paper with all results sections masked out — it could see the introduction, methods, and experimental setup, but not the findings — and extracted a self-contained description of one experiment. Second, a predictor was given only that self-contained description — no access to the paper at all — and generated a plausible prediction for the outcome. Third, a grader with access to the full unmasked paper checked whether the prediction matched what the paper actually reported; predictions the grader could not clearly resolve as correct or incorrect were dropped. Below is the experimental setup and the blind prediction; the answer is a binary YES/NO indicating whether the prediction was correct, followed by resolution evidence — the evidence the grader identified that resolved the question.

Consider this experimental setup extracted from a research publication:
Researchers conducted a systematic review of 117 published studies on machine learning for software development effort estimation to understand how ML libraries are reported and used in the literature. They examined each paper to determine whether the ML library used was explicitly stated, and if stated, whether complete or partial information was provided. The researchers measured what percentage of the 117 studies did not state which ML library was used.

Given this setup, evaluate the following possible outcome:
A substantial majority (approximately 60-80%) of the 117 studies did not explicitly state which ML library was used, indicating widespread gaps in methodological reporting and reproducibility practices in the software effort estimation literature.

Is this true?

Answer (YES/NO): NO